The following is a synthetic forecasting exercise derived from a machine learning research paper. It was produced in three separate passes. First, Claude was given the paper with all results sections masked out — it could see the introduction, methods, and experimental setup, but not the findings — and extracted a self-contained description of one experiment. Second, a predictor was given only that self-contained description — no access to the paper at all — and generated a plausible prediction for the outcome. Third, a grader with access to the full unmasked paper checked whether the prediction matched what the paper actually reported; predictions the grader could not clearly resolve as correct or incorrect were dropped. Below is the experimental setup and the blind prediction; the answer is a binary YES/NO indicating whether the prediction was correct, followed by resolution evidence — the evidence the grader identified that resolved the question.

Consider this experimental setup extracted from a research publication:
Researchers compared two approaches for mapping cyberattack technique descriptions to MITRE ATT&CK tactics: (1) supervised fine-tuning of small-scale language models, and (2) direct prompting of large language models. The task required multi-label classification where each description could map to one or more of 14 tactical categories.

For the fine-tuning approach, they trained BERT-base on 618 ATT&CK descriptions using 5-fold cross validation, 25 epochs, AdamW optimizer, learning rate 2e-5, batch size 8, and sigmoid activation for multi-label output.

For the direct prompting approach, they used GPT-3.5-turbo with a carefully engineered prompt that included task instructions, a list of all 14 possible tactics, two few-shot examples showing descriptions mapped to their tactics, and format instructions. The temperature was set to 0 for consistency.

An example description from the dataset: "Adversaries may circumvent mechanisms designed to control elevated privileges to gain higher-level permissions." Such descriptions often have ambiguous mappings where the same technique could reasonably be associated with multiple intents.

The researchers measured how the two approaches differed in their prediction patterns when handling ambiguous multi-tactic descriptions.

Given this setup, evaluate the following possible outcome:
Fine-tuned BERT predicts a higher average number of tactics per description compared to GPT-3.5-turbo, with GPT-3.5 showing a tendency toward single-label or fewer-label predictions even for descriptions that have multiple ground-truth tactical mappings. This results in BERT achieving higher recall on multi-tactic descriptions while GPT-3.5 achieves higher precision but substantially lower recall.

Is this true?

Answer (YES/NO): NO